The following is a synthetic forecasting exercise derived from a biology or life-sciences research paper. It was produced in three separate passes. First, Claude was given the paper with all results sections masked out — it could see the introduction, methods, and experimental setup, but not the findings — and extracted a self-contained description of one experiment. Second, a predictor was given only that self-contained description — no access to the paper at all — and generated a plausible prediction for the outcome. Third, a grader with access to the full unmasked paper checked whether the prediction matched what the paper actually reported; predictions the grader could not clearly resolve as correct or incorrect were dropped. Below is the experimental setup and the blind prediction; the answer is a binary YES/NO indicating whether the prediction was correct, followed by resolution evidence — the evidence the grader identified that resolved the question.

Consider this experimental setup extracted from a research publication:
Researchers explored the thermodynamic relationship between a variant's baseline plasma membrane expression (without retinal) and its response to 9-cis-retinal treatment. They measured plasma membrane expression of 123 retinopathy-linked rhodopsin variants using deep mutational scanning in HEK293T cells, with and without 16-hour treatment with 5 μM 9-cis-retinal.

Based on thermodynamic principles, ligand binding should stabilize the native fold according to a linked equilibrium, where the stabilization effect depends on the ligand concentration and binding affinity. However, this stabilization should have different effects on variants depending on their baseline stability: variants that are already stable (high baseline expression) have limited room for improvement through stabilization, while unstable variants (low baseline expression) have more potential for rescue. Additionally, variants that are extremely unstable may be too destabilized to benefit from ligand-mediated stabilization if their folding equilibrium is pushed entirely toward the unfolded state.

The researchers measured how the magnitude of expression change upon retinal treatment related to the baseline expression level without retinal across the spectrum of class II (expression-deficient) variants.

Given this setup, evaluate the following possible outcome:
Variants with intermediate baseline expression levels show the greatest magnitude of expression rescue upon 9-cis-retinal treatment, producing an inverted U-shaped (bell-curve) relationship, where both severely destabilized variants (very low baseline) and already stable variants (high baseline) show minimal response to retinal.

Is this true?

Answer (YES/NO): YES